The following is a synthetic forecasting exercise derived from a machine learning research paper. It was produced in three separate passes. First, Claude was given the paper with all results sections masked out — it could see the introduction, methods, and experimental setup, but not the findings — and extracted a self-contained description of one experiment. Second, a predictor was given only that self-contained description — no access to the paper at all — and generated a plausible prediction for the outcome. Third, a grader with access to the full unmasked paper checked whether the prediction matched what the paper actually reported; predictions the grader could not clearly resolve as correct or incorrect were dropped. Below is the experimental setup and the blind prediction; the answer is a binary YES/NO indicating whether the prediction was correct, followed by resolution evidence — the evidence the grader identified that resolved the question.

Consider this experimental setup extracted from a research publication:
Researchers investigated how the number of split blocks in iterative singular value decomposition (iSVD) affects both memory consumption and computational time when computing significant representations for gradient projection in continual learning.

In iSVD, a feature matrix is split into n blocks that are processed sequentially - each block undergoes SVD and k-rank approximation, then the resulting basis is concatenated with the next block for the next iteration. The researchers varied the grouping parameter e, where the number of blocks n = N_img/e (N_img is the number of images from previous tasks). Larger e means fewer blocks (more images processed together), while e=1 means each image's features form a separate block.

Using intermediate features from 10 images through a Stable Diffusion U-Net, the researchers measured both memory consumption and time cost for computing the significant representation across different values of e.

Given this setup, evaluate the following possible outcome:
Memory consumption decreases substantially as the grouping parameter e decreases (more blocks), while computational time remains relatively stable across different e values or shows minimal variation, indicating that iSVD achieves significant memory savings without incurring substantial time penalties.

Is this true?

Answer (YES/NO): NO